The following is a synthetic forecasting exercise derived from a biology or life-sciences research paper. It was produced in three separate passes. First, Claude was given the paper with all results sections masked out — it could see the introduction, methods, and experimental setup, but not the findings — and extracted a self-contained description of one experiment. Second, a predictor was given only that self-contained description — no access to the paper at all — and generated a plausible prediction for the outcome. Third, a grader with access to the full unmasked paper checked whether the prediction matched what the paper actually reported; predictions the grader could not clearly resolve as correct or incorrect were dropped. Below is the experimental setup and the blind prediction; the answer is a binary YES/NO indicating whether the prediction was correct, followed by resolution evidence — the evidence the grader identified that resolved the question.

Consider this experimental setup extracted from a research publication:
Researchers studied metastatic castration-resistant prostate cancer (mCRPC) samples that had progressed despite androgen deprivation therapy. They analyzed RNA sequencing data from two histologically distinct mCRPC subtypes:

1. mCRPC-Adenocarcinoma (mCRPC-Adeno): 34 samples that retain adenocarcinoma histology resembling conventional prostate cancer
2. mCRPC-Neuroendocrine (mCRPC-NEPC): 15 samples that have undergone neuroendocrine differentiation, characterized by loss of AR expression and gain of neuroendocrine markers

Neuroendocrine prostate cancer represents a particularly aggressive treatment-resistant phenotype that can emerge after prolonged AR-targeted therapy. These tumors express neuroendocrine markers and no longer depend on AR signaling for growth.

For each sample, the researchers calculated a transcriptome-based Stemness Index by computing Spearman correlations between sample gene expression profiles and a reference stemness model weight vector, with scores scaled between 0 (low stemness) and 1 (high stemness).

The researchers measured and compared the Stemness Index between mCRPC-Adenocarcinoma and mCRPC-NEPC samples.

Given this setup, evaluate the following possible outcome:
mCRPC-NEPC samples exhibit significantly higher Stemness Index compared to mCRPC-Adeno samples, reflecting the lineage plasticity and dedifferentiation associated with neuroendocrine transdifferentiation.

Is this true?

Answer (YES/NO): YES